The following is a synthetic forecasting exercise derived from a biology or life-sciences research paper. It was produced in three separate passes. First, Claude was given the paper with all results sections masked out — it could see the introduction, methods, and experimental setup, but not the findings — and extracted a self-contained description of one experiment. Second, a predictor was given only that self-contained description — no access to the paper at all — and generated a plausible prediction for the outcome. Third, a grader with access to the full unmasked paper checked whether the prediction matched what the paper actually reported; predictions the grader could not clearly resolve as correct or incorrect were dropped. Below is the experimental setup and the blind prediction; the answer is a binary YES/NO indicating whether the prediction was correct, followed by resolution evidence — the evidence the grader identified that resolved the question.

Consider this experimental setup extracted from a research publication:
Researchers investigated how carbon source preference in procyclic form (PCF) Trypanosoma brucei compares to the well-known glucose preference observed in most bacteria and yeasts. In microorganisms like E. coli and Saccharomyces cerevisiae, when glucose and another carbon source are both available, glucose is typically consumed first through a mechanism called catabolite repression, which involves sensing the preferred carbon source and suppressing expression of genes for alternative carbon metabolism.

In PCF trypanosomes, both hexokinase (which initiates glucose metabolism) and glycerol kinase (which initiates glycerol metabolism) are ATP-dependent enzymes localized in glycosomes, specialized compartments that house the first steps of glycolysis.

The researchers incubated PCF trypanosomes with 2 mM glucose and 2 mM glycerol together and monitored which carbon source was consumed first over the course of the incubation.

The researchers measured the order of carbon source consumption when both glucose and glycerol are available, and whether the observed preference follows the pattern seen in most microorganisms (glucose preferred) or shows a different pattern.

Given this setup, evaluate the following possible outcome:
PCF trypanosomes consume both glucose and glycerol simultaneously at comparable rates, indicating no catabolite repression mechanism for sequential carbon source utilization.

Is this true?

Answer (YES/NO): NO